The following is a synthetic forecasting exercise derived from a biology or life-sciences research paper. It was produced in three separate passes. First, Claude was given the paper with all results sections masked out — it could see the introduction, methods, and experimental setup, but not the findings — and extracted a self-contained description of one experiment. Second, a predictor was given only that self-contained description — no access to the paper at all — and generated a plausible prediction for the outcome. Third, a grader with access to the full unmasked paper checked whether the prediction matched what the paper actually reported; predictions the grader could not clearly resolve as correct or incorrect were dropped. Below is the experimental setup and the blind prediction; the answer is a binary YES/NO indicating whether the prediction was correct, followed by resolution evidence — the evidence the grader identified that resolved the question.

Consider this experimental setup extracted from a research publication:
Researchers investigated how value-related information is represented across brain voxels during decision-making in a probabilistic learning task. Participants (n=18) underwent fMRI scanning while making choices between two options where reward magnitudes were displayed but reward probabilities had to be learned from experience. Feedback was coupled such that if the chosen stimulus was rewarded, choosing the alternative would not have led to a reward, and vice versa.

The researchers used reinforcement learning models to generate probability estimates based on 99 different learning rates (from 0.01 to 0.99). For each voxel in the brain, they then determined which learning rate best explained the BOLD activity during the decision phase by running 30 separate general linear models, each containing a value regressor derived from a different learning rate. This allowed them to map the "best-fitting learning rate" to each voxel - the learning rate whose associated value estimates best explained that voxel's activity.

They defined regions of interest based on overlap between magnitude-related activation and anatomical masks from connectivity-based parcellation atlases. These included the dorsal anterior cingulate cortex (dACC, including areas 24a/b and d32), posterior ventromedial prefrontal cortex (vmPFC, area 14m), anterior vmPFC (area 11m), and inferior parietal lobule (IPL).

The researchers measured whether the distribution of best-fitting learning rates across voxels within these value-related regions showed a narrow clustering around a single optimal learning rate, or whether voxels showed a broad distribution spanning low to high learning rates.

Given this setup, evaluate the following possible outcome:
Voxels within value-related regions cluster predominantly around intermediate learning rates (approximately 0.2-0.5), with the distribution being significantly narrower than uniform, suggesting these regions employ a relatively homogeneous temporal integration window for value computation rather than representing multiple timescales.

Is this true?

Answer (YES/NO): NO